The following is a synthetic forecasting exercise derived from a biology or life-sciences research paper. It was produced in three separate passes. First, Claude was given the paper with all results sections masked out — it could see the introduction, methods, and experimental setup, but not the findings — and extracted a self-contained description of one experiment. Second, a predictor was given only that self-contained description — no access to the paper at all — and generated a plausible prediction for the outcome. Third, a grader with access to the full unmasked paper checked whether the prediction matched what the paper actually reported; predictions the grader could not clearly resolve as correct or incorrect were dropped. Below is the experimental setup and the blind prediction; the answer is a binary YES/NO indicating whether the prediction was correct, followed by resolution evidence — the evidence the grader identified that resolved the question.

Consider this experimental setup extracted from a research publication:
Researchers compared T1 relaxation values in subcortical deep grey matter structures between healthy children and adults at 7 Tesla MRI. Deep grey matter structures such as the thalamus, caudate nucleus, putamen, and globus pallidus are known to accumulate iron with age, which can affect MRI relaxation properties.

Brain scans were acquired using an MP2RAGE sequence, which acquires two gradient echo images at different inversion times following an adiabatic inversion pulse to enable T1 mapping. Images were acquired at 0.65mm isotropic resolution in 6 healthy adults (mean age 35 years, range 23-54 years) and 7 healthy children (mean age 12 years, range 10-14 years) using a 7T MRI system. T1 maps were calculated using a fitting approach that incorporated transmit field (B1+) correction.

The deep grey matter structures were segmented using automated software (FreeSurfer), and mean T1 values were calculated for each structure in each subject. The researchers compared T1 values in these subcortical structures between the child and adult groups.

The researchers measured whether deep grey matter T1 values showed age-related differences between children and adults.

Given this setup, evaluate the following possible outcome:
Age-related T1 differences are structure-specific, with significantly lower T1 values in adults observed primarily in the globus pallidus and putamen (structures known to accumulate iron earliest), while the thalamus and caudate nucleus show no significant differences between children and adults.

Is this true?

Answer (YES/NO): NO